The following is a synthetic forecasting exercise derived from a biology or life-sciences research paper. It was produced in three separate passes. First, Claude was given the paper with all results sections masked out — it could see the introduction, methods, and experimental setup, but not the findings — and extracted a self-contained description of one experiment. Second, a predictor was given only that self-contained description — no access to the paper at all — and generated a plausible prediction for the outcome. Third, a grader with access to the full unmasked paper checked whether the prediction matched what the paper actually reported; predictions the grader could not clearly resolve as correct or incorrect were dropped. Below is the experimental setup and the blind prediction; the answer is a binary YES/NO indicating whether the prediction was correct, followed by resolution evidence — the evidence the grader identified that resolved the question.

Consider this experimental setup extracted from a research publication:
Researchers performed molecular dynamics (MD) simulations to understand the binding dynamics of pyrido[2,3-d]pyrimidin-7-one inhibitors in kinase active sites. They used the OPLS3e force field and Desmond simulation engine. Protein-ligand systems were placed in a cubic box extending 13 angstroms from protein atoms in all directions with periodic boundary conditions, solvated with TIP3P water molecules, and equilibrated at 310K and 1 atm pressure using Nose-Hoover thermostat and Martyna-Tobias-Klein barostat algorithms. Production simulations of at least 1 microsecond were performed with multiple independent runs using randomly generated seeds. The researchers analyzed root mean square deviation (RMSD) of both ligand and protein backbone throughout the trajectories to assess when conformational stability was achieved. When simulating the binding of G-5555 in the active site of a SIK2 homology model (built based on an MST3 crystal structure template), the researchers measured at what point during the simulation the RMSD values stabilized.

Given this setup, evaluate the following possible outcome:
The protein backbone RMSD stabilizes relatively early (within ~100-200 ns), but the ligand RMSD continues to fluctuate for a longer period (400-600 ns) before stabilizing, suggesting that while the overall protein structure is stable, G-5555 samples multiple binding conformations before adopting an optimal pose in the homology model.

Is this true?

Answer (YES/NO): NO